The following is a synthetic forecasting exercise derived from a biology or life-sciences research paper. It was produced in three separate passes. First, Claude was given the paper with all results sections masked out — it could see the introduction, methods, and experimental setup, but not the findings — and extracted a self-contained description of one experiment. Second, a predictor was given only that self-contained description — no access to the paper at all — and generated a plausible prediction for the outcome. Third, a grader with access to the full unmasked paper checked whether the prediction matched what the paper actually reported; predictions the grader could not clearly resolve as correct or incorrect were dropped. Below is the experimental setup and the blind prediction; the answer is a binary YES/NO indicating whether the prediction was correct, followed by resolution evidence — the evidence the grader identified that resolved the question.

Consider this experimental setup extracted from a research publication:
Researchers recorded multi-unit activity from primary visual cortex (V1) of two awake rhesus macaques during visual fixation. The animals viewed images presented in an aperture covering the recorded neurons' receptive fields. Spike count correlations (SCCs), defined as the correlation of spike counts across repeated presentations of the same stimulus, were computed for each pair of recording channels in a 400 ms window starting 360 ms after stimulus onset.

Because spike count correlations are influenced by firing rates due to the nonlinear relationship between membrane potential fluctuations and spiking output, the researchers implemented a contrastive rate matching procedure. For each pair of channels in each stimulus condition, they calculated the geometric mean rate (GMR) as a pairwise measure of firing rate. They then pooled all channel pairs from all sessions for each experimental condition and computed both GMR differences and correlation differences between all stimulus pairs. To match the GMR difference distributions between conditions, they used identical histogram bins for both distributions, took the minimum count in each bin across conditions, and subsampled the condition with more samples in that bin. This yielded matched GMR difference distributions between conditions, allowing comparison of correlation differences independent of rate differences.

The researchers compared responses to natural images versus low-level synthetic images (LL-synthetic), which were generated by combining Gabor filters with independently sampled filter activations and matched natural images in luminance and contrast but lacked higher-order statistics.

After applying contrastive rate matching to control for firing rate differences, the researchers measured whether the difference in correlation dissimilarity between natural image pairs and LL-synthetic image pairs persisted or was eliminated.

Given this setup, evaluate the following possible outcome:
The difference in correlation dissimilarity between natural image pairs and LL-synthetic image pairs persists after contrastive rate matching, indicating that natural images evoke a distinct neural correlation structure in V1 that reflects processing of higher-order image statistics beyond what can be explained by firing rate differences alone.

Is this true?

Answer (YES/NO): YES